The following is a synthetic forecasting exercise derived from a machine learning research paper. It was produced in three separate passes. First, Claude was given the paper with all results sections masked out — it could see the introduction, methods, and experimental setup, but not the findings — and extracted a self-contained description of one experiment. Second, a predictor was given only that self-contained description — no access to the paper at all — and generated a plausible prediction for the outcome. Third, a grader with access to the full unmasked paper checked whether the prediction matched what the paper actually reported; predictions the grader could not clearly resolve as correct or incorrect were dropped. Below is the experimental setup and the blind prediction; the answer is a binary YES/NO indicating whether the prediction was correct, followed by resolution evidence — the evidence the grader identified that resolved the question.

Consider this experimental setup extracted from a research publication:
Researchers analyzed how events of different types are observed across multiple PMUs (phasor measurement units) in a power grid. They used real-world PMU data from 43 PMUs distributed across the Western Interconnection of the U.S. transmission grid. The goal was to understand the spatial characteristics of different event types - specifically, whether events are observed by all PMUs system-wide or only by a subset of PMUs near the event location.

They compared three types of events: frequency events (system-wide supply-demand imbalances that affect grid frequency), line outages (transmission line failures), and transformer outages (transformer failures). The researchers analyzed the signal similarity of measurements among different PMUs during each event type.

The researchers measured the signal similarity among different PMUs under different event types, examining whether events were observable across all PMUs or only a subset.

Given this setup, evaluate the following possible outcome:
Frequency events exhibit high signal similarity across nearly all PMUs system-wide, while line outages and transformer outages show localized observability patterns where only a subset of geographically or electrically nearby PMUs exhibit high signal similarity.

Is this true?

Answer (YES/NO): YES